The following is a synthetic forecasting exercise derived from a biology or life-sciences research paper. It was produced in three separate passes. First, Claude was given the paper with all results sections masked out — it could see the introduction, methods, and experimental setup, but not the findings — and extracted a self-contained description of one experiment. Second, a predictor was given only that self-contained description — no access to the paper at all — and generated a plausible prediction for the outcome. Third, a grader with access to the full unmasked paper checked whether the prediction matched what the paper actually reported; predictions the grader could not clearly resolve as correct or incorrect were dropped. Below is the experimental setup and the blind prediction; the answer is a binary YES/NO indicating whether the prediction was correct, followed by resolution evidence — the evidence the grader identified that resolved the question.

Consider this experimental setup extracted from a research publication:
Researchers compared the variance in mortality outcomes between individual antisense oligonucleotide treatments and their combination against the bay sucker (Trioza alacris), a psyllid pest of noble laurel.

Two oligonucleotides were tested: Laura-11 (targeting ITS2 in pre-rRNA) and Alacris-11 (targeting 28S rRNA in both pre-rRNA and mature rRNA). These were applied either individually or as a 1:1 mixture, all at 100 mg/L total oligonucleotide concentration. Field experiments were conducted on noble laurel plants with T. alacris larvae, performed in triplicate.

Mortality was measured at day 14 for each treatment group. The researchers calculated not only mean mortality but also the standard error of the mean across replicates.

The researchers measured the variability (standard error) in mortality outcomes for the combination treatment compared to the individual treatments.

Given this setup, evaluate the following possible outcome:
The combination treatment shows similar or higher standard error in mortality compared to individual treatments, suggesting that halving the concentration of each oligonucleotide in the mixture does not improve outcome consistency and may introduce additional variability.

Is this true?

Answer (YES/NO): NO